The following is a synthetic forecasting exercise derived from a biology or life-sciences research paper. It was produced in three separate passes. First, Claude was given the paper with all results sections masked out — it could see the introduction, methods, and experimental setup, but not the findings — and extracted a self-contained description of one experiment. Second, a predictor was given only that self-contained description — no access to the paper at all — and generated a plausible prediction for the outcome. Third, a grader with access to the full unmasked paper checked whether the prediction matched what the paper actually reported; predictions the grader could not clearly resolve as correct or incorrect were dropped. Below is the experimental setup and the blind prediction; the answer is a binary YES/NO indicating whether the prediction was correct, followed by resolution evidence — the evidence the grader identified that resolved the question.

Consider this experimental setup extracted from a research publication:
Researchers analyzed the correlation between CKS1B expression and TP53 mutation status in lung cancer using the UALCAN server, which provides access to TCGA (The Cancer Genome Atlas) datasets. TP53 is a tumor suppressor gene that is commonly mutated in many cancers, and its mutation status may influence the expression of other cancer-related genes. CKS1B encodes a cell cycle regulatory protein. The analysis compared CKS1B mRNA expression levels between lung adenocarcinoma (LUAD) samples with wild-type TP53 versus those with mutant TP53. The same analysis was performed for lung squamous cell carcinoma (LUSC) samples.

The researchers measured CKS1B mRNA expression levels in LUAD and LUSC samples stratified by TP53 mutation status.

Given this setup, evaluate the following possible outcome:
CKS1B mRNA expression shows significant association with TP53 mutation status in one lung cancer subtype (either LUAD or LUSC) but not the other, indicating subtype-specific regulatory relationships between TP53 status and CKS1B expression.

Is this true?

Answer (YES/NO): NO